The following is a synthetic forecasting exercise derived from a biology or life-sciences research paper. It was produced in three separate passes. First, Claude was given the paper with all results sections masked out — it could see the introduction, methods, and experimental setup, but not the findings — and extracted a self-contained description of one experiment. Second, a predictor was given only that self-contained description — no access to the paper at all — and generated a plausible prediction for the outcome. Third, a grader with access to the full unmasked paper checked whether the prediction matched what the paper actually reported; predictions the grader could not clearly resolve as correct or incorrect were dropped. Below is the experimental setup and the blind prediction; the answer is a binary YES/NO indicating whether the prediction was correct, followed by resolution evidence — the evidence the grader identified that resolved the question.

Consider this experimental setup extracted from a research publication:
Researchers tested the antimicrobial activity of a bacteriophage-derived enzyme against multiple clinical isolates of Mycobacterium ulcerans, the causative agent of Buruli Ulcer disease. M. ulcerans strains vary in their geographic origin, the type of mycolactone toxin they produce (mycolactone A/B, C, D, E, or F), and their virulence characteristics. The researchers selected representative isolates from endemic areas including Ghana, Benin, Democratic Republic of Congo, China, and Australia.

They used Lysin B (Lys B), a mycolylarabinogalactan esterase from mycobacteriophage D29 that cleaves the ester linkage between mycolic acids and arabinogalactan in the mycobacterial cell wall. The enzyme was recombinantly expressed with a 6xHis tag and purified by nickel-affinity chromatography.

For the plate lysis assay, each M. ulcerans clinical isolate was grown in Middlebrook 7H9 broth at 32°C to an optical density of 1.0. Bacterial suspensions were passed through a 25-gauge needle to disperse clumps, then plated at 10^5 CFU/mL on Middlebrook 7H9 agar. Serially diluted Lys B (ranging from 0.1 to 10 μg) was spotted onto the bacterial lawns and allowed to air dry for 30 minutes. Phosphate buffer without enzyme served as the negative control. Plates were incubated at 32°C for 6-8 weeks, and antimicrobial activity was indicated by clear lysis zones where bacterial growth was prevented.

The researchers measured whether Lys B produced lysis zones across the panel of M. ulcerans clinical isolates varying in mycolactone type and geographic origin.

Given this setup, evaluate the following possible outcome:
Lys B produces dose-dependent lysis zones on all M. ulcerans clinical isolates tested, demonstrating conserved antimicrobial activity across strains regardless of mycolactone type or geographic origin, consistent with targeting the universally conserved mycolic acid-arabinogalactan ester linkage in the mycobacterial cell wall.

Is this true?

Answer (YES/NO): YES